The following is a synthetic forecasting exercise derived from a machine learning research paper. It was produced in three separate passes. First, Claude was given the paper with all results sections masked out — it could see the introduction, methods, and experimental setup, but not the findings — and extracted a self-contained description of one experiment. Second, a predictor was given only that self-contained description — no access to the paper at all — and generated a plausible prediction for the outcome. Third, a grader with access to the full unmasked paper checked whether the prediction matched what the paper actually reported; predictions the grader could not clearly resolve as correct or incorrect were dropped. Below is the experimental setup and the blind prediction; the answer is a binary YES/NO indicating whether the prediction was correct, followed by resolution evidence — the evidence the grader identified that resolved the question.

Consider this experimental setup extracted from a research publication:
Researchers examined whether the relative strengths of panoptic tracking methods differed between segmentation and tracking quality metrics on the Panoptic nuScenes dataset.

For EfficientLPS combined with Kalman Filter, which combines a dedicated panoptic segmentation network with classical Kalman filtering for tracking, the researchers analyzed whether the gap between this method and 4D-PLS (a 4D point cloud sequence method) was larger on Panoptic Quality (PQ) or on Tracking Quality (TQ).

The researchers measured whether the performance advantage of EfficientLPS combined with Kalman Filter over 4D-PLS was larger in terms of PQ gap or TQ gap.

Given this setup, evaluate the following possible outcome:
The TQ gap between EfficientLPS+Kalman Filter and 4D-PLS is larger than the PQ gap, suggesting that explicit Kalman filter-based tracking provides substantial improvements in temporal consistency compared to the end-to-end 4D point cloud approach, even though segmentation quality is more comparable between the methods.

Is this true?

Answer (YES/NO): YES